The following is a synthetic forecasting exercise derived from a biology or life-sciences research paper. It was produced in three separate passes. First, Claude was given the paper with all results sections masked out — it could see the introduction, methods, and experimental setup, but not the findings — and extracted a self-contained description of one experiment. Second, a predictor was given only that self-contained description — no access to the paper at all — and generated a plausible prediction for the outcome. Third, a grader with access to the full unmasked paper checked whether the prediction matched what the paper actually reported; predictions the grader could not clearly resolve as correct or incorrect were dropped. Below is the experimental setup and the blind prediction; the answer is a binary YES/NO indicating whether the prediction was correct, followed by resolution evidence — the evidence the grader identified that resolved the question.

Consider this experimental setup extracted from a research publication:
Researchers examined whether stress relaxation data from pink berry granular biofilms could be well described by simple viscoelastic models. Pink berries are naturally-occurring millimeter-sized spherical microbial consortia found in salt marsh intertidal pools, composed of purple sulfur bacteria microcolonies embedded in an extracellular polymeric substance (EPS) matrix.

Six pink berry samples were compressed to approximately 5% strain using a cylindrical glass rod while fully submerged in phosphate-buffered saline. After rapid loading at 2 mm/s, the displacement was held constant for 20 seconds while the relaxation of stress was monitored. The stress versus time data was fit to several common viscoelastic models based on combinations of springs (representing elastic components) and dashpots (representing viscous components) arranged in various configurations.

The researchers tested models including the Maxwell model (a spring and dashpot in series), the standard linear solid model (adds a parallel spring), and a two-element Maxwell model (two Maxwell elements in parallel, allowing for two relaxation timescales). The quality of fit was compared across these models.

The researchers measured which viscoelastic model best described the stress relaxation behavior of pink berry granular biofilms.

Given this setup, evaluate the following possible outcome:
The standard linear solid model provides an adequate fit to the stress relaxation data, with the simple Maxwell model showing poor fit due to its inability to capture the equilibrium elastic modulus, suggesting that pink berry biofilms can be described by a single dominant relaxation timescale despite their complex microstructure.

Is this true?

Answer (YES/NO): NO